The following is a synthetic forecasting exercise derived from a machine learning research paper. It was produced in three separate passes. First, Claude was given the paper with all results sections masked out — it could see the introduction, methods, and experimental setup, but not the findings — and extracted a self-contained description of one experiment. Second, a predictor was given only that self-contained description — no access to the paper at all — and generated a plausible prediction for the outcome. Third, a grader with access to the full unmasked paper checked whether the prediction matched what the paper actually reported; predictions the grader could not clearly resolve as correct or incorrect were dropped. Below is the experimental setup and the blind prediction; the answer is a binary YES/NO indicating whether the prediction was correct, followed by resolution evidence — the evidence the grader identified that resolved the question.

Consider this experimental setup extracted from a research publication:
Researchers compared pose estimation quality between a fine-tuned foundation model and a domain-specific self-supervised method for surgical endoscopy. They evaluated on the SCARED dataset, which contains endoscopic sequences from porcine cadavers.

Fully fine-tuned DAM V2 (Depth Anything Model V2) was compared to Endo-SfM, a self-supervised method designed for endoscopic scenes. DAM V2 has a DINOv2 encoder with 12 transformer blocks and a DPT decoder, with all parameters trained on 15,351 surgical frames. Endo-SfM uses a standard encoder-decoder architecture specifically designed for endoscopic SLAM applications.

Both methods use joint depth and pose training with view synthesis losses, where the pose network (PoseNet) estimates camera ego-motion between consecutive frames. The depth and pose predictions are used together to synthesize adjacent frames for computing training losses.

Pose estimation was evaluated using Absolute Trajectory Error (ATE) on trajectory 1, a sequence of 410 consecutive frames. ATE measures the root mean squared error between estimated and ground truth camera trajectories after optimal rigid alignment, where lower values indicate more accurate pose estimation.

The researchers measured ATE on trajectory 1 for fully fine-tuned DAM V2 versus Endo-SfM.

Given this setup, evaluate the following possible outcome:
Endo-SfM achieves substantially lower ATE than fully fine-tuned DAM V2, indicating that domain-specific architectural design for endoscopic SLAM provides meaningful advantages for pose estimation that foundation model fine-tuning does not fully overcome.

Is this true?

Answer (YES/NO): NO